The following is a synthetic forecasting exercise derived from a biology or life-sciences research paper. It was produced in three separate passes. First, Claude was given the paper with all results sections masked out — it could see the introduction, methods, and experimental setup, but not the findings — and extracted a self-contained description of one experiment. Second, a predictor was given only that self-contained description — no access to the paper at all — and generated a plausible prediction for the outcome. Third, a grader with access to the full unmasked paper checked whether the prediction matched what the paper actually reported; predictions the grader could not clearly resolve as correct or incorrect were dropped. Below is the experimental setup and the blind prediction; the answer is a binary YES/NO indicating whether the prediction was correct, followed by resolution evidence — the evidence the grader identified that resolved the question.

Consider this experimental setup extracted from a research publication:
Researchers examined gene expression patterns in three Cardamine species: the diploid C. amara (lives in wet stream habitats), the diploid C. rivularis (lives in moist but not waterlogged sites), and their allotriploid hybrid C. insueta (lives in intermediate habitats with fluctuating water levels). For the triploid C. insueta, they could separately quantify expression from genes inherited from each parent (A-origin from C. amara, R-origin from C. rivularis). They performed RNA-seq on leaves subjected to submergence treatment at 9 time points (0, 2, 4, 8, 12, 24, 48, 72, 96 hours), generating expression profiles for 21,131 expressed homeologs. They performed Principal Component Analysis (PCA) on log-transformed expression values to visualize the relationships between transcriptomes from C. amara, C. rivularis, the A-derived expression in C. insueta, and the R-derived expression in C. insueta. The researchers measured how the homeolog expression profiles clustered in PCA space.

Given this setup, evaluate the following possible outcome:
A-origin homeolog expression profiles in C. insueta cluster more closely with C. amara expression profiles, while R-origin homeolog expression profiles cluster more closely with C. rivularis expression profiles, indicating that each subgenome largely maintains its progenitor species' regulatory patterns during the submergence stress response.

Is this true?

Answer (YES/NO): YES